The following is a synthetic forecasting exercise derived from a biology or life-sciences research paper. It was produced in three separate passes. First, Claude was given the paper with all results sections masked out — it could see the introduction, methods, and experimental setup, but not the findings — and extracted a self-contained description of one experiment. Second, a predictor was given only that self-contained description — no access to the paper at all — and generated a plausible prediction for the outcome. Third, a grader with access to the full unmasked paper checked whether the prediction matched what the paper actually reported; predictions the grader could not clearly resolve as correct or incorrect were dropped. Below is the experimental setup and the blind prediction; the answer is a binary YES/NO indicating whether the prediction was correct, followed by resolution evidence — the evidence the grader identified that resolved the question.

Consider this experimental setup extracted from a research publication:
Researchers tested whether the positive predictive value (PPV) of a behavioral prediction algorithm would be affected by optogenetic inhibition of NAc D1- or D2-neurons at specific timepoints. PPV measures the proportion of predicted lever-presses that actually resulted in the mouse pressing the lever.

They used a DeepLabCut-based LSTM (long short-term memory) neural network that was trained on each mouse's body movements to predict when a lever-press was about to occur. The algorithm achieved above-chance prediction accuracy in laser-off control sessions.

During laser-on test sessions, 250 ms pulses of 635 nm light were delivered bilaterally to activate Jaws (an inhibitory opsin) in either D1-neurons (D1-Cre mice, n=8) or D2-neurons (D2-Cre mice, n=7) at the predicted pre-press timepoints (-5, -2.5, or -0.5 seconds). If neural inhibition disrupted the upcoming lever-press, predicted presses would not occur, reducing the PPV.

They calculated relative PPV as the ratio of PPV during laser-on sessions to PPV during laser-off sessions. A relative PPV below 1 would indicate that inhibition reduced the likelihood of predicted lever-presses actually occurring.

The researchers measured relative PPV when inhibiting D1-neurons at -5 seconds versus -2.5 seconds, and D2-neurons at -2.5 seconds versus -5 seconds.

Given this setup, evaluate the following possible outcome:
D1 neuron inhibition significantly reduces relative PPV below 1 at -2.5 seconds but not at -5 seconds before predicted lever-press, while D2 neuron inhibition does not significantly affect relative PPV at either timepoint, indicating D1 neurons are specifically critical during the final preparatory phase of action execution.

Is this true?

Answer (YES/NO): NO